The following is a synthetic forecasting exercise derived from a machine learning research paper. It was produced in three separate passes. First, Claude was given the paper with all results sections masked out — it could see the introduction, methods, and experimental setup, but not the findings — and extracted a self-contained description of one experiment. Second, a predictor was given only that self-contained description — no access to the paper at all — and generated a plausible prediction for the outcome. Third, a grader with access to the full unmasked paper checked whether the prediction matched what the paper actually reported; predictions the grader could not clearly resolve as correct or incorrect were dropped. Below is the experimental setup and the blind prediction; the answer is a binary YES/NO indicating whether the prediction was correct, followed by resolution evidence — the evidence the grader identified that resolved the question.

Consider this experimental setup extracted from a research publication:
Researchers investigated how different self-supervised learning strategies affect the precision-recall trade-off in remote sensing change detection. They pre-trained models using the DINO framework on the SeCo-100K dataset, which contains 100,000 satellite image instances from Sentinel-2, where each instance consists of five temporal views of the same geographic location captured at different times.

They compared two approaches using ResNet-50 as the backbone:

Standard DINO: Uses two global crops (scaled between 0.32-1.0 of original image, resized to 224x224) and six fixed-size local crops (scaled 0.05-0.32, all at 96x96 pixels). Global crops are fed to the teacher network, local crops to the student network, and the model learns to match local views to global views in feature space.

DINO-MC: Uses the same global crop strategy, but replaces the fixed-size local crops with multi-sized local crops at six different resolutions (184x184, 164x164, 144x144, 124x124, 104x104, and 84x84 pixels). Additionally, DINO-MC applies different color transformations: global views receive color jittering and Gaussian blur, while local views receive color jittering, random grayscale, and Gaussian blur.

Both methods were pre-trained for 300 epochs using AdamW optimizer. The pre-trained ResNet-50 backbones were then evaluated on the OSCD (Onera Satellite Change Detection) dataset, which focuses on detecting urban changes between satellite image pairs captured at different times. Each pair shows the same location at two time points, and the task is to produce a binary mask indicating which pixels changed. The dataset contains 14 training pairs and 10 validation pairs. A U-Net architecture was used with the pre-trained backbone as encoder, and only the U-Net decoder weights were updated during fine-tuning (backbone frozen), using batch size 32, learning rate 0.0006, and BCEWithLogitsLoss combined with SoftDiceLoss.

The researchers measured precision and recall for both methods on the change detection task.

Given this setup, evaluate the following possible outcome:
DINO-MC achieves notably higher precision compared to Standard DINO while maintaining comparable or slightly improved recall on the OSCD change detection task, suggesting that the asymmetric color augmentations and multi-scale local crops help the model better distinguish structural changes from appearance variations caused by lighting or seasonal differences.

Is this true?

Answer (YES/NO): NO